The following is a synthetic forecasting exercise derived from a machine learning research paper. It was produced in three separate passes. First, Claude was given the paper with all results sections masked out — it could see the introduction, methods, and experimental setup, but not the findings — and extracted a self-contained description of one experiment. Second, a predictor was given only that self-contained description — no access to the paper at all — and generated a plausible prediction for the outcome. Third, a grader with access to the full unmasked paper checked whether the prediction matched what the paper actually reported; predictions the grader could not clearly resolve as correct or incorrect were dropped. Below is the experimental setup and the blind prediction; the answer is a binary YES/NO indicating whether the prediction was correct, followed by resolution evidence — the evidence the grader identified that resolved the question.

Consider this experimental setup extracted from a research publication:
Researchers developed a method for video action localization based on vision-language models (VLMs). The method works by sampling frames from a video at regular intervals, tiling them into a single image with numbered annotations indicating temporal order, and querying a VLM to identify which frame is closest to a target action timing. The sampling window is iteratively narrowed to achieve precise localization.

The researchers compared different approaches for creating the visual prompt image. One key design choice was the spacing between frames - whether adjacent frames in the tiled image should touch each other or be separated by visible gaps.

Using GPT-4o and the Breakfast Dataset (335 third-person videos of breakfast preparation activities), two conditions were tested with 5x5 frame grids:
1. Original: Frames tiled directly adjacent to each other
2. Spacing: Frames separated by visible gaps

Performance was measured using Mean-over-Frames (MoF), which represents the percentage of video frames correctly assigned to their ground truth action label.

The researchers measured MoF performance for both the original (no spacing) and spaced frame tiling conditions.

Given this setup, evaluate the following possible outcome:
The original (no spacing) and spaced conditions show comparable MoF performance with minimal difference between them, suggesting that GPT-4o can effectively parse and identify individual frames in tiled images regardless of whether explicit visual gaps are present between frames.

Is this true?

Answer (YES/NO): YES